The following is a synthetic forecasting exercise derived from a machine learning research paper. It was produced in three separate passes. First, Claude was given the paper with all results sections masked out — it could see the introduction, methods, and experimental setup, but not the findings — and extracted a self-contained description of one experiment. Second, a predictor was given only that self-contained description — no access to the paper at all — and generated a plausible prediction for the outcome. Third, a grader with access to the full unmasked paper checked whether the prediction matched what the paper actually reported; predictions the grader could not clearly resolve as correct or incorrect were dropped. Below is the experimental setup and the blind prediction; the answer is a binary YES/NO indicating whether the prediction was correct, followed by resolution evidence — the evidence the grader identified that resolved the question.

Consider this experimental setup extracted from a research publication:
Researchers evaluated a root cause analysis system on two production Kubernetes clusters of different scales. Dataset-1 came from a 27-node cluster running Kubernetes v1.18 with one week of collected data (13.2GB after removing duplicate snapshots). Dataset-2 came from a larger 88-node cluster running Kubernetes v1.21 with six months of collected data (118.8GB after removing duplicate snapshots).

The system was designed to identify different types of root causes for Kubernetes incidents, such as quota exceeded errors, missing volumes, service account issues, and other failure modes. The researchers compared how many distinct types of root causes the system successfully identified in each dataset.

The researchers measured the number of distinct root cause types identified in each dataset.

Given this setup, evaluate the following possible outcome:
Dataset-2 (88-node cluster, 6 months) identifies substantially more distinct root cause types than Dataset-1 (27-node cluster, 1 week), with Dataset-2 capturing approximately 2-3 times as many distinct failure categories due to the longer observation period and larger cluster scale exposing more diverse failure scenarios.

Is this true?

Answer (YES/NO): NO